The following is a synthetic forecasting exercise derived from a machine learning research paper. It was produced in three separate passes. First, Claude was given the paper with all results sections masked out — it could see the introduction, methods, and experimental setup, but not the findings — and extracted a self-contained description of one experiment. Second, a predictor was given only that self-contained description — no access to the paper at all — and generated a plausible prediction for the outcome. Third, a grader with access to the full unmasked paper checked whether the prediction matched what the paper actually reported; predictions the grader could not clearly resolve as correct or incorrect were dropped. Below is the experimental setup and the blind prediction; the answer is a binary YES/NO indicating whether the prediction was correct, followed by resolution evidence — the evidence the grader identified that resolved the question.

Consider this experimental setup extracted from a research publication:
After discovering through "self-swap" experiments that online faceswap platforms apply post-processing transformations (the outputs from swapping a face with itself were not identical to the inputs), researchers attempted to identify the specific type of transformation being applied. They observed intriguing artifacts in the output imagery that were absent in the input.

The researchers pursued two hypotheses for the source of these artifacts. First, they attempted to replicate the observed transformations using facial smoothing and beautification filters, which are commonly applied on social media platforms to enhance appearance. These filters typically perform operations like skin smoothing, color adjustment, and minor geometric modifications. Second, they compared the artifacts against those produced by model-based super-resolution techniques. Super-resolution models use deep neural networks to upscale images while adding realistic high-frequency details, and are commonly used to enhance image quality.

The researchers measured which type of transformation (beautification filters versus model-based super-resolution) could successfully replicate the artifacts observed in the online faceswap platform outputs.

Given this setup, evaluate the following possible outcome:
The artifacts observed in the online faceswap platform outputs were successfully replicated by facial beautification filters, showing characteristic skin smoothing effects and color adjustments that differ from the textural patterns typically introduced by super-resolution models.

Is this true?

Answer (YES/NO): NO